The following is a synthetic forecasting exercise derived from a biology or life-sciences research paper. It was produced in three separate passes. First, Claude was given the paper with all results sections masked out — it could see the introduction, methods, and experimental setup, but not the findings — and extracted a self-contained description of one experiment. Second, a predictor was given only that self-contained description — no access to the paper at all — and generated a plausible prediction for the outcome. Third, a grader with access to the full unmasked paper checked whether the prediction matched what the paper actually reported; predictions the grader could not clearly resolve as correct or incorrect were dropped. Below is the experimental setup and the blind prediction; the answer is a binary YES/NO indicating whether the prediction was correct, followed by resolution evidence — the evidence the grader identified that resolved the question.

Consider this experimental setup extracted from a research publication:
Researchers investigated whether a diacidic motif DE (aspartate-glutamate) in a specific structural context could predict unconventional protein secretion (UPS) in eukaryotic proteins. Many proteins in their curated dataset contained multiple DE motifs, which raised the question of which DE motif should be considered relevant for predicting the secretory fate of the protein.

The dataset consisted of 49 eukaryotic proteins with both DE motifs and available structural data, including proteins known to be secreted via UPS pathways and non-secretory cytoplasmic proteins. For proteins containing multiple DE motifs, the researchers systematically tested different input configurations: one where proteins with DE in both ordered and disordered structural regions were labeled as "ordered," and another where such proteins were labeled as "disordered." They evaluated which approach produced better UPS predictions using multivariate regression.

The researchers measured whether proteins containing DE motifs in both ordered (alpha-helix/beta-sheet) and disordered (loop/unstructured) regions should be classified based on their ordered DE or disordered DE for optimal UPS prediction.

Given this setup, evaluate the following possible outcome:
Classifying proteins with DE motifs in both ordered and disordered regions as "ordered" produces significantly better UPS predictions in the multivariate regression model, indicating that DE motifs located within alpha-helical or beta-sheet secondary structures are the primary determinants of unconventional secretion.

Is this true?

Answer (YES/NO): NO